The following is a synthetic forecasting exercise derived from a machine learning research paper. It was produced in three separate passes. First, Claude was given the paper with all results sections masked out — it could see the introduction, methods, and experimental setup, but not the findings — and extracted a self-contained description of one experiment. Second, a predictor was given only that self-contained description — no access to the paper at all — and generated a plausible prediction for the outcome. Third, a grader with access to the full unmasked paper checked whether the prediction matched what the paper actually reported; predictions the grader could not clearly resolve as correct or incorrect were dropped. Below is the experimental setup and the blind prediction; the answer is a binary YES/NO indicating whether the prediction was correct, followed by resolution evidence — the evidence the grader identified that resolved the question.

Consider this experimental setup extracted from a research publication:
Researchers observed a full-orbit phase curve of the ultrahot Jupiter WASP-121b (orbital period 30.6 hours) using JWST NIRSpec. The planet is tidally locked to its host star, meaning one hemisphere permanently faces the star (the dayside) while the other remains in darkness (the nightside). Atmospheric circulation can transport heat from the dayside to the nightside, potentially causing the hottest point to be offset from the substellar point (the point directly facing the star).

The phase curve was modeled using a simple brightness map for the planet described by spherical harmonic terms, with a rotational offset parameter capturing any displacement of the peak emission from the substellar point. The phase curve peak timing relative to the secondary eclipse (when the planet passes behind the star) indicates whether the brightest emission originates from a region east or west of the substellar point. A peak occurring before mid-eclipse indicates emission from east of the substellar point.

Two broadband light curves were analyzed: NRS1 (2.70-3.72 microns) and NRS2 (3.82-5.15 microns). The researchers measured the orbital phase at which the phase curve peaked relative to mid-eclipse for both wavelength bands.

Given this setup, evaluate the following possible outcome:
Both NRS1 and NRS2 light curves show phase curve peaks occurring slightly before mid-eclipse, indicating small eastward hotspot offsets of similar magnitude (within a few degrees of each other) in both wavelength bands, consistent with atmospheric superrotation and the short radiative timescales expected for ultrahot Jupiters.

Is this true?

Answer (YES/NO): YES